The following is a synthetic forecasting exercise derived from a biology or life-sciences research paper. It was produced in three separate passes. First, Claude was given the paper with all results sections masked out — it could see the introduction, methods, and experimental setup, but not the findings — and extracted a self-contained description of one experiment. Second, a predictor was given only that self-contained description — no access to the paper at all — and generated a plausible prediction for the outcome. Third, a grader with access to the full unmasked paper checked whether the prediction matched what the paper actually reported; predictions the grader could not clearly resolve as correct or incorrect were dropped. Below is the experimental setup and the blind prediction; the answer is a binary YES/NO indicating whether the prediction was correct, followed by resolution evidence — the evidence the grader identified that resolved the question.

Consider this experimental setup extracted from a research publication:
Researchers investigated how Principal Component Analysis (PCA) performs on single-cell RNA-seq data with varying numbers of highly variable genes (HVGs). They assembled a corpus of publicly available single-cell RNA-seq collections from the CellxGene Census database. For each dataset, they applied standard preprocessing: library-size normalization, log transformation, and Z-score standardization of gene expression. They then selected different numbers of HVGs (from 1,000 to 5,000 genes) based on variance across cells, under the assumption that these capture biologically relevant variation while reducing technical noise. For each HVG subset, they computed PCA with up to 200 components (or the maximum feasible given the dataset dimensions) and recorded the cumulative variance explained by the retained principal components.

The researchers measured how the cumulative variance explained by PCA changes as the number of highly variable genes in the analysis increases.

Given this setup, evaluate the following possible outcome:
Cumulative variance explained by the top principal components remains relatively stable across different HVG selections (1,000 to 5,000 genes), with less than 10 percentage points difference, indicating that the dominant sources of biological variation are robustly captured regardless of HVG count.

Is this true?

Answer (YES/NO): NO